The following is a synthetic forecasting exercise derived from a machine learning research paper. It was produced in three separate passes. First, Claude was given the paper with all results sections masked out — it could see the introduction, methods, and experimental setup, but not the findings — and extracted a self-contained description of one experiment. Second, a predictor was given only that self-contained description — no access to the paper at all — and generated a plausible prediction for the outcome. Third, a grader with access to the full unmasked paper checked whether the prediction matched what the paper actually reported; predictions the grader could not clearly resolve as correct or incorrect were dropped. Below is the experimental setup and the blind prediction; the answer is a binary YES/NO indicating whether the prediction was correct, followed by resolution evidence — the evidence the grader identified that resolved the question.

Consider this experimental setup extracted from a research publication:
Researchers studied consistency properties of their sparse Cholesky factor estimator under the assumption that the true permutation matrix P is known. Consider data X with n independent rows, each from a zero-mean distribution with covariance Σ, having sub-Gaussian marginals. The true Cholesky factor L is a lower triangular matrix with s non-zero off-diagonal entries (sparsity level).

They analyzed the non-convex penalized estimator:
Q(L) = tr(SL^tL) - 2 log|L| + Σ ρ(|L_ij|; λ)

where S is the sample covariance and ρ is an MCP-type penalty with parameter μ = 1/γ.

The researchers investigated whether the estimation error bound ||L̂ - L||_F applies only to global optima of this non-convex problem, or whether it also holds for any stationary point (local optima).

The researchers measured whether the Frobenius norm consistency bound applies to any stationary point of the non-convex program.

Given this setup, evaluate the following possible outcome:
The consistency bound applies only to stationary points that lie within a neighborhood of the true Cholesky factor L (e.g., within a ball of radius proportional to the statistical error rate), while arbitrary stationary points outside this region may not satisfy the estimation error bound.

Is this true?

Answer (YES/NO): NO